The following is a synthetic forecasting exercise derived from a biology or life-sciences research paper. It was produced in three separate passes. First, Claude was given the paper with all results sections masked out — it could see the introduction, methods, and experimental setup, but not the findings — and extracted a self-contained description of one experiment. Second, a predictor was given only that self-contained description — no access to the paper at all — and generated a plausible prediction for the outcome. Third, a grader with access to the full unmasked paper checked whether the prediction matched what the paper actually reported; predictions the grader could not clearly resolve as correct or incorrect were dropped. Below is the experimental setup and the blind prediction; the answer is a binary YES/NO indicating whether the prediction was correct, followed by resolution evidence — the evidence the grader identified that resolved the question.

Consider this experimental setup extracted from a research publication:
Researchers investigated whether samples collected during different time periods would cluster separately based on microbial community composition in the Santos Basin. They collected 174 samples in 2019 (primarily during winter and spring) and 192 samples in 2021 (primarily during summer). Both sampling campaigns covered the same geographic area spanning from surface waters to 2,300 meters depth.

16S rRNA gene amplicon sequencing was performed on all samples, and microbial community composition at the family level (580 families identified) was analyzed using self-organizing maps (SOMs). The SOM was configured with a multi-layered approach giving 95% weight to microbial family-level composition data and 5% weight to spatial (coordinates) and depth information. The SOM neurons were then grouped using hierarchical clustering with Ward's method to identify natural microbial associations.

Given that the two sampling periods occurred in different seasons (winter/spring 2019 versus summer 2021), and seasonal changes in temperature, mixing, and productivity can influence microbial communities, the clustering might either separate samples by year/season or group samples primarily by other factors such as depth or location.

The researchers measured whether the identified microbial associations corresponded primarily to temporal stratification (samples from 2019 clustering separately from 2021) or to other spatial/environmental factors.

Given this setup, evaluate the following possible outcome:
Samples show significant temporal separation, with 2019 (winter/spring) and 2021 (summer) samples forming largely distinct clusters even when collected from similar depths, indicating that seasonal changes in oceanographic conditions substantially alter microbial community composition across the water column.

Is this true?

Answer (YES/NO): NO